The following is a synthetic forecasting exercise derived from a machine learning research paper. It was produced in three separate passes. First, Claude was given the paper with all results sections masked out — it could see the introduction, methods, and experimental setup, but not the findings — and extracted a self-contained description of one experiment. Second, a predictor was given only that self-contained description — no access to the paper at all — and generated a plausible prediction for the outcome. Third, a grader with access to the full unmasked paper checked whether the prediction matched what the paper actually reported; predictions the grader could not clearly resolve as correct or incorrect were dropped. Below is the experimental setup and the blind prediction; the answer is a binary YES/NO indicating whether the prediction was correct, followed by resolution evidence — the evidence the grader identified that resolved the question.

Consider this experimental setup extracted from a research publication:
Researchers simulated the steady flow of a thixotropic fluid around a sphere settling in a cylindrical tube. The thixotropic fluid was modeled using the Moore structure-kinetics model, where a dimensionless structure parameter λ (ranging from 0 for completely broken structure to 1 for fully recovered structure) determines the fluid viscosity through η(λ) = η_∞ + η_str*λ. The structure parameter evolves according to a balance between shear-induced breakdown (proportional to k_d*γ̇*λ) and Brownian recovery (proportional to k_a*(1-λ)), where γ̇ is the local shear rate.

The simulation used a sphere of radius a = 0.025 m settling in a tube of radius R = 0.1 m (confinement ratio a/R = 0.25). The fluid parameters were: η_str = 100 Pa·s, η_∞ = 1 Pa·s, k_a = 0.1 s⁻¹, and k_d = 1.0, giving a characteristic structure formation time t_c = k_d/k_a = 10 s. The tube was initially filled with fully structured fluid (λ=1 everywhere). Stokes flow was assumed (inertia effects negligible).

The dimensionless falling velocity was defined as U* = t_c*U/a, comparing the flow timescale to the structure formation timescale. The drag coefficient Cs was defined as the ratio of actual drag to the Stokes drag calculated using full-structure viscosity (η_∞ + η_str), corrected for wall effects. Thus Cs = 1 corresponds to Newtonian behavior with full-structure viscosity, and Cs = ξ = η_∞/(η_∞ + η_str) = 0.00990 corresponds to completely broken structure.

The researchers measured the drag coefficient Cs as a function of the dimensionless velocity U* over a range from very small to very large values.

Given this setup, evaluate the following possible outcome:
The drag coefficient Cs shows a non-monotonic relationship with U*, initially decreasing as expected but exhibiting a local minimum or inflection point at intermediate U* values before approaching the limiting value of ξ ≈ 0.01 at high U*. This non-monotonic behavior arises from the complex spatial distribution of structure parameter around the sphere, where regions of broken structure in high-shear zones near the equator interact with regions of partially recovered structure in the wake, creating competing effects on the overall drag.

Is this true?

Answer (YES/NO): NO